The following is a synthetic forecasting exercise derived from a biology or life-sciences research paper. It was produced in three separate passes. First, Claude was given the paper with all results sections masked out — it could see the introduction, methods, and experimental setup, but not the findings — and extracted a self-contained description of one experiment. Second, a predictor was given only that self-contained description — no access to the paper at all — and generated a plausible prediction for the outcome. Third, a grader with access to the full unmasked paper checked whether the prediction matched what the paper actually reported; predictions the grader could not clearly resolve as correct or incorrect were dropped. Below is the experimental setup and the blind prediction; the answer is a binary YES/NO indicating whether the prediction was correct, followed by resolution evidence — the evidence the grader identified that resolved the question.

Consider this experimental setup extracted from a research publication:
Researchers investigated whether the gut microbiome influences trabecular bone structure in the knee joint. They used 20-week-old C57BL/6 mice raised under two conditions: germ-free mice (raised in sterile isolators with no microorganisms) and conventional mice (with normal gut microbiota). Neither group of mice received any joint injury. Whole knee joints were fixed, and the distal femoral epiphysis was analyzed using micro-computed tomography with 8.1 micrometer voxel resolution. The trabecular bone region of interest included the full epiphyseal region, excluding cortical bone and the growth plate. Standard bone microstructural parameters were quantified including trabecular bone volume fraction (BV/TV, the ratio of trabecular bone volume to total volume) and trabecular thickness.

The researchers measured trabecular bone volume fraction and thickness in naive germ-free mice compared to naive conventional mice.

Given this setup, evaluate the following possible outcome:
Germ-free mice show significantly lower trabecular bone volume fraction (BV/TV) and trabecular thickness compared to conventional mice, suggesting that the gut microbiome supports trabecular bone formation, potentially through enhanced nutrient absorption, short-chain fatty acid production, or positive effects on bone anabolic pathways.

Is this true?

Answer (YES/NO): NO